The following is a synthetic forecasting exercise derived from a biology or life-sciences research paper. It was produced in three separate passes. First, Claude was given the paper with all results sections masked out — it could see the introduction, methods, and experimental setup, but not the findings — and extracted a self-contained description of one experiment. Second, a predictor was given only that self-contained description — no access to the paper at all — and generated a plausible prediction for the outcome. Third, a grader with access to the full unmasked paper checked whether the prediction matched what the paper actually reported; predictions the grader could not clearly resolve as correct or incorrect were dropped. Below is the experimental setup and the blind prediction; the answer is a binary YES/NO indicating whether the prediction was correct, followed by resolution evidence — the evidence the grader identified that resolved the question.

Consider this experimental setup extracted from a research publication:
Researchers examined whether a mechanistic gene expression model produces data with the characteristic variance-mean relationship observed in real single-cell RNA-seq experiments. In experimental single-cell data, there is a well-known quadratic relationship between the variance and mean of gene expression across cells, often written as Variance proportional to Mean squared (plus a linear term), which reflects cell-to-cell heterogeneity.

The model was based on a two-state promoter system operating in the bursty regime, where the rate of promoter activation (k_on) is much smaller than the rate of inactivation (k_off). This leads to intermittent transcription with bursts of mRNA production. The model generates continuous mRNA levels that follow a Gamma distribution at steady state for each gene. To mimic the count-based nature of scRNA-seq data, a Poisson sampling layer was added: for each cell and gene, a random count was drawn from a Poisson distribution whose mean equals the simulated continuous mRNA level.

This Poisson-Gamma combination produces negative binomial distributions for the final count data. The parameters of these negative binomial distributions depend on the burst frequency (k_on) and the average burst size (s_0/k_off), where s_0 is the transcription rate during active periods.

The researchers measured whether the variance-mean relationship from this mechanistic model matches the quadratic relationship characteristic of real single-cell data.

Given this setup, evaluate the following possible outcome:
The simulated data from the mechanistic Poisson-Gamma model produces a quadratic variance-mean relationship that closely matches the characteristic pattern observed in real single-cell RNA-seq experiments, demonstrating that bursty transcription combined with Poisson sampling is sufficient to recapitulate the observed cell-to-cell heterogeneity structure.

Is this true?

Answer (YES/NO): YES